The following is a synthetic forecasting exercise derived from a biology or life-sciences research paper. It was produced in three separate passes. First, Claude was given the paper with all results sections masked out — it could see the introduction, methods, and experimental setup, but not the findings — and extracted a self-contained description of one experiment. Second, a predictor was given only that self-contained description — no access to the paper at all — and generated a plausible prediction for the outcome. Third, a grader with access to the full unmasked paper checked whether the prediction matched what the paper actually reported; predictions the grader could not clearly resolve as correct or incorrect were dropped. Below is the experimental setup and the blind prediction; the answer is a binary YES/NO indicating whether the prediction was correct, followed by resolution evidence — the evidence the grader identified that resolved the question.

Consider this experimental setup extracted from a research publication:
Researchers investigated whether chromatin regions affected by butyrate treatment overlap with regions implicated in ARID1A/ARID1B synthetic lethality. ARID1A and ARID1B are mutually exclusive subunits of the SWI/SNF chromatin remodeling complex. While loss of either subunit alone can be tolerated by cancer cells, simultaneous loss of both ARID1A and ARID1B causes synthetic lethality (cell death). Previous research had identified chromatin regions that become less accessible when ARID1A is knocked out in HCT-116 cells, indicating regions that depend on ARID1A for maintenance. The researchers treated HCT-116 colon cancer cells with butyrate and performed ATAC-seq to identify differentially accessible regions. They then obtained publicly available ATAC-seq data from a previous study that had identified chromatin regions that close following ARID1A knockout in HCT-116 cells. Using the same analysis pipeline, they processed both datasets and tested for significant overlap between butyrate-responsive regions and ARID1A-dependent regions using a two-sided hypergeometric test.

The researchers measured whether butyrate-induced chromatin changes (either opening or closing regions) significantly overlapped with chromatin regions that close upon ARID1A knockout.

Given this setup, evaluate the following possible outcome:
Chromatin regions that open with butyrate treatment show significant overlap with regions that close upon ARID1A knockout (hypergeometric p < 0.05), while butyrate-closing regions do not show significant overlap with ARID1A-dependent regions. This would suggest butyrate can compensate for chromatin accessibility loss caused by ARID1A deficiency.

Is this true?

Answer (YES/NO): NO